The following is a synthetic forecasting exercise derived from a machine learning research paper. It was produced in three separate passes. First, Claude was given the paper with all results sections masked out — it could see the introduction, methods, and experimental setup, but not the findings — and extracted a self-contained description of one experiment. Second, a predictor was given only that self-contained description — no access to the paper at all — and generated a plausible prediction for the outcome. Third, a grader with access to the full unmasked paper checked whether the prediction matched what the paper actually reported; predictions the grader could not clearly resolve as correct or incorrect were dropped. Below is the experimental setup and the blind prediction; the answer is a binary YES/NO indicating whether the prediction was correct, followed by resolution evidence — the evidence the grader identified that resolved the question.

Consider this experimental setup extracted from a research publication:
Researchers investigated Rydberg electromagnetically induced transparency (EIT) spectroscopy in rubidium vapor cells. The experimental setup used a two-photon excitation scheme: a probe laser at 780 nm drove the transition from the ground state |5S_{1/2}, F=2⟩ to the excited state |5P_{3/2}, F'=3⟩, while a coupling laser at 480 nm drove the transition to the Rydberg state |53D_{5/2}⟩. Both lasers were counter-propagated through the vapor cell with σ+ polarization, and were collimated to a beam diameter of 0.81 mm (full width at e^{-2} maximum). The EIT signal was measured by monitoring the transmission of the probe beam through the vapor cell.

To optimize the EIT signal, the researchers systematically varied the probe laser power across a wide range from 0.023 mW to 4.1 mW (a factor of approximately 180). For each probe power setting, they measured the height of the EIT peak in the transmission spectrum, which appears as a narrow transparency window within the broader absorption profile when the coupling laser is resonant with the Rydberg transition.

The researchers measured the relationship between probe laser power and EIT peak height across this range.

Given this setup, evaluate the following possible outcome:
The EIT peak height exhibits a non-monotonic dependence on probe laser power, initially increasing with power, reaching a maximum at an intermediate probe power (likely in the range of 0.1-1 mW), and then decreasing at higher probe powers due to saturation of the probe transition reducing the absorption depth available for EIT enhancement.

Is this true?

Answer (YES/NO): NO